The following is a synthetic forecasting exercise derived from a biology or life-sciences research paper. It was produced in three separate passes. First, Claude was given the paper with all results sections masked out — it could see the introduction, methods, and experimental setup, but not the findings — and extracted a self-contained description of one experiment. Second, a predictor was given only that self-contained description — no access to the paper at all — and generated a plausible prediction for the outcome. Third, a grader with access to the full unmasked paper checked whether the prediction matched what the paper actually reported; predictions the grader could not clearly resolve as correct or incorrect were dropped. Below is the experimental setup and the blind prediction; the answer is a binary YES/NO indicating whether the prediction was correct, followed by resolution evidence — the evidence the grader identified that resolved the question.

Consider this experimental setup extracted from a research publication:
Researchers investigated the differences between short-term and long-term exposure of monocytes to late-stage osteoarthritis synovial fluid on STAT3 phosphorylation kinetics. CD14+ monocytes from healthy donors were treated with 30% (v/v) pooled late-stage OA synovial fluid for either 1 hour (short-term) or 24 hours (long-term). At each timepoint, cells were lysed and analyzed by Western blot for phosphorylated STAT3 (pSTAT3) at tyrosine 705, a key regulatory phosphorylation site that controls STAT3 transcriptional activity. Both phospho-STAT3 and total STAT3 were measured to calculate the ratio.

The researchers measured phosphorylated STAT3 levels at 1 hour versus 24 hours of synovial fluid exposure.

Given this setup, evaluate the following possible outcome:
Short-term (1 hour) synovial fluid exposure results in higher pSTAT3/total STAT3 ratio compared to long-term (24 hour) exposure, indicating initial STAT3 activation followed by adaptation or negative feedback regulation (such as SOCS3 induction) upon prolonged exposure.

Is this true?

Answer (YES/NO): NO